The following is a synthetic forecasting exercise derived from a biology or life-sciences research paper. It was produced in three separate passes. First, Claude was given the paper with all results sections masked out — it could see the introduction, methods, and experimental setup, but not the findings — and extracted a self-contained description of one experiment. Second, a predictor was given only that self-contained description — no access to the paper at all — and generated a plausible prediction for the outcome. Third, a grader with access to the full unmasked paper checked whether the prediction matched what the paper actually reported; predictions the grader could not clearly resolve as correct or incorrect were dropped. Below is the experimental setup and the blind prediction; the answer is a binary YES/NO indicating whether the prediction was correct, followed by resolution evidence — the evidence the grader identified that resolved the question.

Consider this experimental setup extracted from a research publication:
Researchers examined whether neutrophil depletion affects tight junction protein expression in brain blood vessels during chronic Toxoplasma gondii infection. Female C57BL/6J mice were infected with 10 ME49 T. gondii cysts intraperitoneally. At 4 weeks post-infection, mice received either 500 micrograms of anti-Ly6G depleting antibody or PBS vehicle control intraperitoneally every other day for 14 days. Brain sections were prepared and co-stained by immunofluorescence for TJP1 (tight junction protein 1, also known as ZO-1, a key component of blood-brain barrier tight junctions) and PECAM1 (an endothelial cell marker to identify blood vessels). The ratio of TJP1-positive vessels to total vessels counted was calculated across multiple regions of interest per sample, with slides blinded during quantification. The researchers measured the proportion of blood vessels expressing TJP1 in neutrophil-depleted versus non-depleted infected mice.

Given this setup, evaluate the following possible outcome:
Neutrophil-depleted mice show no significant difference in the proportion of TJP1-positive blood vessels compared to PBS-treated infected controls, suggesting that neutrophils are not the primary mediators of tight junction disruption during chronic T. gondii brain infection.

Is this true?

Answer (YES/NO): NO